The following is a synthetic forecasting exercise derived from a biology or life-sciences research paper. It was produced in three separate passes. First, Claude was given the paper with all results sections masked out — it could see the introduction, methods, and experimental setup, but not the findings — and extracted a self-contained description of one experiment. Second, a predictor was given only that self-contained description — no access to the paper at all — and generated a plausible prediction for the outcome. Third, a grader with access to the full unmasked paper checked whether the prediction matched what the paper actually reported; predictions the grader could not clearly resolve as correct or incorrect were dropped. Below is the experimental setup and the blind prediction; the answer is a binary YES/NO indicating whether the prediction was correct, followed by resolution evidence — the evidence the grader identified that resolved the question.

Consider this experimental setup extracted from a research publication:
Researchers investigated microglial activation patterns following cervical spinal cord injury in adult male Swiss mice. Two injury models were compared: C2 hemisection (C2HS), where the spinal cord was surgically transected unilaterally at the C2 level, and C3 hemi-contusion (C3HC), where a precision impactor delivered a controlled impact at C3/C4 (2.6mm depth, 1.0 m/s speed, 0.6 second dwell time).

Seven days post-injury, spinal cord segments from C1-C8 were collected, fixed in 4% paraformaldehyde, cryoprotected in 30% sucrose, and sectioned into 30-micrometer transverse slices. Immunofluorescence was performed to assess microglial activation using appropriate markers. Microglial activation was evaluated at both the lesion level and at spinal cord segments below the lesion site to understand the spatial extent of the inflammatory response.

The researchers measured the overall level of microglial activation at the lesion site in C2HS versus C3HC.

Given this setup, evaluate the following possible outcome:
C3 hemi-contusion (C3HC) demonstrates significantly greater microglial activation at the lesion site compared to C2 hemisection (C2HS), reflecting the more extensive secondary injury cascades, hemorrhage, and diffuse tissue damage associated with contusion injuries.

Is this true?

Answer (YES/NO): NO